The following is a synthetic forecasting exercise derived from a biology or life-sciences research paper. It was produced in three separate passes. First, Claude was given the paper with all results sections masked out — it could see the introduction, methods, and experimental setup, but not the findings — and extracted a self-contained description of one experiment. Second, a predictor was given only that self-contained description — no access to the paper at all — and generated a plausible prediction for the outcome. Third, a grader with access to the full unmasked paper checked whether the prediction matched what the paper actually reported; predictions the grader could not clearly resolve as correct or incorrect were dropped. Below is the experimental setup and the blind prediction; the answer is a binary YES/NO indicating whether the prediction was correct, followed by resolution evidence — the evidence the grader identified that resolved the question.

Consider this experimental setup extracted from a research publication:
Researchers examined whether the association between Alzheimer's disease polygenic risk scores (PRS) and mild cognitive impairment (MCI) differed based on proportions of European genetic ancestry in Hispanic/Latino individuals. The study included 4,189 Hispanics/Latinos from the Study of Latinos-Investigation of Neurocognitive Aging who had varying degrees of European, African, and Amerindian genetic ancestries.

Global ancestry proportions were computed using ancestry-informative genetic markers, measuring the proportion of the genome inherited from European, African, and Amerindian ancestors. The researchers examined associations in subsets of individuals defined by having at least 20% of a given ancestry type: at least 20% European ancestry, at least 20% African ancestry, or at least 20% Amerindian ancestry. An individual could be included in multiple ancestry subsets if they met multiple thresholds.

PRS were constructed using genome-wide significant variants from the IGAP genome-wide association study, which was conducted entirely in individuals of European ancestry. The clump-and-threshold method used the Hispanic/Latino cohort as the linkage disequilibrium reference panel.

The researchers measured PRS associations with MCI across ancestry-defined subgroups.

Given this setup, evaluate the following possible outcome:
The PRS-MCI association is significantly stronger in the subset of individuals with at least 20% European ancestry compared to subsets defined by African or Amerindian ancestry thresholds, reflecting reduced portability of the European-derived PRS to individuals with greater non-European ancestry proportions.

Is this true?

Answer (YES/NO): NO